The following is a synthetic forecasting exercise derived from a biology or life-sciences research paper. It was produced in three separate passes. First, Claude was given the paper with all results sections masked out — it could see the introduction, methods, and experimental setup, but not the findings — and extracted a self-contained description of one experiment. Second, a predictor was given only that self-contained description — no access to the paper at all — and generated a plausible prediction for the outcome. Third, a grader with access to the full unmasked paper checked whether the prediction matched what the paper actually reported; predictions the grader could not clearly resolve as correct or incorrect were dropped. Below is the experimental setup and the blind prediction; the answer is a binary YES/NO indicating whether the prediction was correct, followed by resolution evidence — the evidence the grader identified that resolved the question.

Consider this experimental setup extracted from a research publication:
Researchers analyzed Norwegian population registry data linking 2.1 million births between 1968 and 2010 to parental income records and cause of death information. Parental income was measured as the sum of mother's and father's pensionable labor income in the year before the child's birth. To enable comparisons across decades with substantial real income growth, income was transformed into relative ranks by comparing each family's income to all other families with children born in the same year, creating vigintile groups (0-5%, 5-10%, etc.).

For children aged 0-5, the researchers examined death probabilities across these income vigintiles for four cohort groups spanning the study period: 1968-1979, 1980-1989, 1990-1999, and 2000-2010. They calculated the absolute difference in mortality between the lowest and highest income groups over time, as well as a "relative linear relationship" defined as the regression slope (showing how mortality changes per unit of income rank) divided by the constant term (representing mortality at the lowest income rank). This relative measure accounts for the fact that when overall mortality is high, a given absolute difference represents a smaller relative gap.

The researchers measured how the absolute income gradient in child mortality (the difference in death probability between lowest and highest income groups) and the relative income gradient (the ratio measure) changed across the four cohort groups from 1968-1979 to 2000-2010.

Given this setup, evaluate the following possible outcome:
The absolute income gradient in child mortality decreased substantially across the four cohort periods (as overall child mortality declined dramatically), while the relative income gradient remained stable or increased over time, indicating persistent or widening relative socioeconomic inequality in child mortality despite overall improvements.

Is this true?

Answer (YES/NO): YES